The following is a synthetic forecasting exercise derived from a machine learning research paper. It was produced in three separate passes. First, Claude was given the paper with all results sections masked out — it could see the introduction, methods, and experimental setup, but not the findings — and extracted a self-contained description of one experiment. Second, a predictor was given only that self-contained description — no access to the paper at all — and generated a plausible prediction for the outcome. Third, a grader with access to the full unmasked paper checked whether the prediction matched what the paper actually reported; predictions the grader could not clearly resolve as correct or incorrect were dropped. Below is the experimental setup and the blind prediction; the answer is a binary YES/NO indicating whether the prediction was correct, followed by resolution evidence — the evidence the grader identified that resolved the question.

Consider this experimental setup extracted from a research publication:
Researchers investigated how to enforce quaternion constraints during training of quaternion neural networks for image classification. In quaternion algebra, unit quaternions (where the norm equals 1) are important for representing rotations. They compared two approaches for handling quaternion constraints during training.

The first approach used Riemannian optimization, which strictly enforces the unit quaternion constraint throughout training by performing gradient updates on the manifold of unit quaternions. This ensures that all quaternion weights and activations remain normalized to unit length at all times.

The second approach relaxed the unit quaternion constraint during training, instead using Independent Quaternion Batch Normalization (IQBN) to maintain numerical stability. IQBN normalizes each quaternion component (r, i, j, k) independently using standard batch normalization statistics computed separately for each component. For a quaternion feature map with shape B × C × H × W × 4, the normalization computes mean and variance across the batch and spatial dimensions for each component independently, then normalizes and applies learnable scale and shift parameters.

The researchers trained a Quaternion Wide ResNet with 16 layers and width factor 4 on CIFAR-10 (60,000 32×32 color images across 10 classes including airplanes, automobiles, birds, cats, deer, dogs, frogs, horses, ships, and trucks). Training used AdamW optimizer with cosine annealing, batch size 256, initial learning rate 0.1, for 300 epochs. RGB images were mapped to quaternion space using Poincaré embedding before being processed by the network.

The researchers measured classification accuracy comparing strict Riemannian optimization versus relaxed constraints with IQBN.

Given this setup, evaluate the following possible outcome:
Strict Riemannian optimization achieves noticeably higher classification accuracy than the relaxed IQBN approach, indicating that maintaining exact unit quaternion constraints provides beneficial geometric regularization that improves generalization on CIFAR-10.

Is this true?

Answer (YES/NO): NO